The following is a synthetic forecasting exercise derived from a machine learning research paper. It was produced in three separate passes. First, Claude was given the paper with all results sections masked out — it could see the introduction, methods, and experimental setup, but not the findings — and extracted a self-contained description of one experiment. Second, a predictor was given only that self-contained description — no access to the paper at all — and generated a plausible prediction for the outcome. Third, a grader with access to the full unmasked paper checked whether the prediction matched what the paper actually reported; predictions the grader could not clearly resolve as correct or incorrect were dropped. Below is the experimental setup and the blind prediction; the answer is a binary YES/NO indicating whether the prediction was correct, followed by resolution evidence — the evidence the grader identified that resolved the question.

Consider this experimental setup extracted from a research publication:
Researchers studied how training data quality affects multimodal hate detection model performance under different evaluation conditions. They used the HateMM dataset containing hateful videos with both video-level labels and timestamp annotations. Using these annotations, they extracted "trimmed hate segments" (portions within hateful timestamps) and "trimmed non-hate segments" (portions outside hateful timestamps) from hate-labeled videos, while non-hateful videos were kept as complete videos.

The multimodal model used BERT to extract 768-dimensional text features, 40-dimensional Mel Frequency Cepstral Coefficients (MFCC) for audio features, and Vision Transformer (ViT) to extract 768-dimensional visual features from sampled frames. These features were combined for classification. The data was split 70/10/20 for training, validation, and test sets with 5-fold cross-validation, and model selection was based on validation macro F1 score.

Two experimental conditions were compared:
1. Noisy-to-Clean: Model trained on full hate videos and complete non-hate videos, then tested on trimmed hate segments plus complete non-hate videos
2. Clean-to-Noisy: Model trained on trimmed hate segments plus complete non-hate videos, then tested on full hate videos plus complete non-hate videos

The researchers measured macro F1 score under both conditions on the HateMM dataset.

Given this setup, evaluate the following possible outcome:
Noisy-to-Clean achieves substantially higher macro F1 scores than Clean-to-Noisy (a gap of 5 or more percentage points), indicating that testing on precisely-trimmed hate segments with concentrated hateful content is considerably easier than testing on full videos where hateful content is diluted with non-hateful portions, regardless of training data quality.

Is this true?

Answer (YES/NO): YES